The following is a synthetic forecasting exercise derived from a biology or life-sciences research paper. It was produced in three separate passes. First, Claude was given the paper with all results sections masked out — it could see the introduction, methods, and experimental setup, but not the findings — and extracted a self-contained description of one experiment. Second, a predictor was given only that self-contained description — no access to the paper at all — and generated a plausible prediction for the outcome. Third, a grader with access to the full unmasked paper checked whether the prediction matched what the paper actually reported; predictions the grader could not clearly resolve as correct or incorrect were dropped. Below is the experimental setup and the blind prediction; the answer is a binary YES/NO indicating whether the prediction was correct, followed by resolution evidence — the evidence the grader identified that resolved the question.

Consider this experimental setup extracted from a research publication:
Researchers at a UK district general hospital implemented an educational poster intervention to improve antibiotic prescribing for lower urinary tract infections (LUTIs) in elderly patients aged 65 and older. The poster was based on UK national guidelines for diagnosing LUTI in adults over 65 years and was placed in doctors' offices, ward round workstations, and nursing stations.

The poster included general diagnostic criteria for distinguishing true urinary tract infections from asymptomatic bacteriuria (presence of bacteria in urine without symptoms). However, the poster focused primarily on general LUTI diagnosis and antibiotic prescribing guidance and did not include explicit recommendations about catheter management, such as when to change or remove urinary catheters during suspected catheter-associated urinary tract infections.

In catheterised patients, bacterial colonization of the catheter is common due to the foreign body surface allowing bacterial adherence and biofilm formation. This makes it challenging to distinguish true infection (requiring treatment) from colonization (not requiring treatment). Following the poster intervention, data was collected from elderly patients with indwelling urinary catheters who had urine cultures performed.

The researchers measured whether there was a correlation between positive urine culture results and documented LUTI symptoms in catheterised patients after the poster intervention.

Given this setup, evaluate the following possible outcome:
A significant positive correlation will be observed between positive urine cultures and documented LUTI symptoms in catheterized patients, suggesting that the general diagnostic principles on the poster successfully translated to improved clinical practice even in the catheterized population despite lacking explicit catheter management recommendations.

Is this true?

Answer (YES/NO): NO